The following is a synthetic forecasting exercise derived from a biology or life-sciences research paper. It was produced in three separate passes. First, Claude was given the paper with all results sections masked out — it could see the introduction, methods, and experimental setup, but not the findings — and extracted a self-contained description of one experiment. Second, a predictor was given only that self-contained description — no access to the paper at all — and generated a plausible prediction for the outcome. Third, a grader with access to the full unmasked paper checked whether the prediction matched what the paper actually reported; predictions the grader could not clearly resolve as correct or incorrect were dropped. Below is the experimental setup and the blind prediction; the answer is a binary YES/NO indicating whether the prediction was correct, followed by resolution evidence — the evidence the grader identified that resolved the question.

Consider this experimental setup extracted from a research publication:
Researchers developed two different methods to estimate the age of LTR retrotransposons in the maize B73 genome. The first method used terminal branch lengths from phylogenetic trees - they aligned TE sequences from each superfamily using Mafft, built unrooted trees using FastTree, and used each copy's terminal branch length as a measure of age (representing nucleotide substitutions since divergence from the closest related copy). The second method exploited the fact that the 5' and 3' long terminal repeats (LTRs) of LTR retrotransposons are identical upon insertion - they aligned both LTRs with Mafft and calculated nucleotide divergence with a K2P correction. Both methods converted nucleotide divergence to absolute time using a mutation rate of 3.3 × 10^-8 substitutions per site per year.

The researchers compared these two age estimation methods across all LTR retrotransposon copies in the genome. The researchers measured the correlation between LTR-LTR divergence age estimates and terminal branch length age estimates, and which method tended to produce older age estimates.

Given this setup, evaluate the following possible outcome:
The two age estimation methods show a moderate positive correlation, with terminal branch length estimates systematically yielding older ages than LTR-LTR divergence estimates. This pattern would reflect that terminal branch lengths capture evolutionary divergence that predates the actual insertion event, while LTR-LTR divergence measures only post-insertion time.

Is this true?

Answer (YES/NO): NO